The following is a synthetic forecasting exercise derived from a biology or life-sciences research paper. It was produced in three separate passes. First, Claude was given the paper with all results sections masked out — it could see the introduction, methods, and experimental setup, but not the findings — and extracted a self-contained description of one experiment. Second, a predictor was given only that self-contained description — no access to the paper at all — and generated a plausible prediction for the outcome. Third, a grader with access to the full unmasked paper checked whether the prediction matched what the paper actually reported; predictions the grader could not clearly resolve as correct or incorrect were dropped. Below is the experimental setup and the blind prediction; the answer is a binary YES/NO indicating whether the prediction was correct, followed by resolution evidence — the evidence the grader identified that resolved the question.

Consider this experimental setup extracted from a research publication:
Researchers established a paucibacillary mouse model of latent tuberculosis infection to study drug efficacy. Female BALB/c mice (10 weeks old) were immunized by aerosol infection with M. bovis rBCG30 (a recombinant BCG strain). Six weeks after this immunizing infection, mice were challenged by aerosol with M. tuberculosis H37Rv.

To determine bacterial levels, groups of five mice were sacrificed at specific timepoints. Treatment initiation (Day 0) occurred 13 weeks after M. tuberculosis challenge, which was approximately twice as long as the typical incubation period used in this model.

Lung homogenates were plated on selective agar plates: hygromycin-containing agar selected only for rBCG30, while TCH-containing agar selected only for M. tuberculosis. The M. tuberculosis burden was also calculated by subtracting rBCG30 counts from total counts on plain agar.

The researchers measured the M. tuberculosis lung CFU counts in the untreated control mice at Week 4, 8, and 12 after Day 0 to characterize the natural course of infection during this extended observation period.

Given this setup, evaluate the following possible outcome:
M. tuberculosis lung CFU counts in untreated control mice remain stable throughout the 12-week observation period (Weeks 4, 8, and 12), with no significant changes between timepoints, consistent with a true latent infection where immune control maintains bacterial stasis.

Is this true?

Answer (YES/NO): YES